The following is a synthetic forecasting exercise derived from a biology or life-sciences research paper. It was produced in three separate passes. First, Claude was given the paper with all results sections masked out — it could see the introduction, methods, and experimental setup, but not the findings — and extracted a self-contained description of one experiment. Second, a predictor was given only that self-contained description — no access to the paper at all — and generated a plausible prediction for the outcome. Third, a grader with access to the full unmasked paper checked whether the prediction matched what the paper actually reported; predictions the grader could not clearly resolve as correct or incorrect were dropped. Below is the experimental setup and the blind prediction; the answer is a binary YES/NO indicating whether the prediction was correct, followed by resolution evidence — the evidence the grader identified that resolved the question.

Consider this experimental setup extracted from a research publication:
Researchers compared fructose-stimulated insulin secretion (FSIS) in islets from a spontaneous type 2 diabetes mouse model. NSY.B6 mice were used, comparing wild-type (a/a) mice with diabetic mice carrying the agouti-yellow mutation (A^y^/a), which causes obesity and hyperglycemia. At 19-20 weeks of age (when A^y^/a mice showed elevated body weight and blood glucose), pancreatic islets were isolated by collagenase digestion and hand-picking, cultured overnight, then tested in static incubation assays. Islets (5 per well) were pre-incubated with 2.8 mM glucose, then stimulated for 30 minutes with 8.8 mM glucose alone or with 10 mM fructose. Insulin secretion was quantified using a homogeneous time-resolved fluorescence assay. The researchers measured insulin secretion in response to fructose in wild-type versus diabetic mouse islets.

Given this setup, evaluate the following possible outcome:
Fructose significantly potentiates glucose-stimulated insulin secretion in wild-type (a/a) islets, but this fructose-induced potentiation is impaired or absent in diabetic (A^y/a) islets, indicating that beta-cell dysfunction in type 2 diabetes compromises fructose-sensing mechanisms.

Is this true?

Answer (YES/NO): YES